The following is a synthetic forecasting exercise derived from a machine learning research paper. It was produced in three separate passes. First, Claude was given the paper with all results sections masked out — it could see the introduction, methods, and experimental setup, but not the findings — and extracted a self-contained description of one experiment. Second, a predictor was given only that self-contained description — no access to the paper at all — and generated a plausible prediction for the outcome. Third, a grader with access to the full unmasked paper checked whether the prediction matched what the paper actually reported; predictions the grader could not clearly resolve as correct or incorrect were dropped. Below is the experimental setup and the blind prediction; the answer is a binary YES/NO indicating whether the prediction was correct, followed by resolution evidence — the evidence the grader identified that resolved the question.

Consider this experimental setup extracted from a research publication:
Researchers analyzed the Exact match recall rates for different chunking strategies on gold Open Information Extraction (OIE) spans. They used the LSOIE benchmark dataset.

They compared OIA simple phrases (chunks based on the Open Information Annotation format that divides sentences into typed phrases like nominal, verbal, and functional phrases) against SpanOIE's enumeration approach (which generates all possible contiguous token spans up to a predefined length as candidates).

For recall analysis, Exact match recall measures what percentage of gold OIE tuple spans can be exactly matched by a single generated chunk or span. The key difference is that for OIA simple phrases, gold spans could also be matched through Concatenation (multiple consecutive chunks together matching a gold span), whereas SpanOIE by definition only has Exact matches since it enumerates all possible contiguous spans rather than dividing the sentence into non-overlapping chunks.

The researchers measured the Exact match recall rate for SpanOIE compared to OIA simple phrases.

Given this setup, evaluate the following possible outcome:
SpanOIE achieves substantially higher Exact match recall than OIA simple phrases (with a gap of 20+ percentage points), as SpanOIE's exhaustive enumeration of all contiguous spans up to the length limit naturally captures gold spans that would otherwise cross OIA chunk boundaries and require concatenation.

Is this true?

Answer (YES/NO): YES